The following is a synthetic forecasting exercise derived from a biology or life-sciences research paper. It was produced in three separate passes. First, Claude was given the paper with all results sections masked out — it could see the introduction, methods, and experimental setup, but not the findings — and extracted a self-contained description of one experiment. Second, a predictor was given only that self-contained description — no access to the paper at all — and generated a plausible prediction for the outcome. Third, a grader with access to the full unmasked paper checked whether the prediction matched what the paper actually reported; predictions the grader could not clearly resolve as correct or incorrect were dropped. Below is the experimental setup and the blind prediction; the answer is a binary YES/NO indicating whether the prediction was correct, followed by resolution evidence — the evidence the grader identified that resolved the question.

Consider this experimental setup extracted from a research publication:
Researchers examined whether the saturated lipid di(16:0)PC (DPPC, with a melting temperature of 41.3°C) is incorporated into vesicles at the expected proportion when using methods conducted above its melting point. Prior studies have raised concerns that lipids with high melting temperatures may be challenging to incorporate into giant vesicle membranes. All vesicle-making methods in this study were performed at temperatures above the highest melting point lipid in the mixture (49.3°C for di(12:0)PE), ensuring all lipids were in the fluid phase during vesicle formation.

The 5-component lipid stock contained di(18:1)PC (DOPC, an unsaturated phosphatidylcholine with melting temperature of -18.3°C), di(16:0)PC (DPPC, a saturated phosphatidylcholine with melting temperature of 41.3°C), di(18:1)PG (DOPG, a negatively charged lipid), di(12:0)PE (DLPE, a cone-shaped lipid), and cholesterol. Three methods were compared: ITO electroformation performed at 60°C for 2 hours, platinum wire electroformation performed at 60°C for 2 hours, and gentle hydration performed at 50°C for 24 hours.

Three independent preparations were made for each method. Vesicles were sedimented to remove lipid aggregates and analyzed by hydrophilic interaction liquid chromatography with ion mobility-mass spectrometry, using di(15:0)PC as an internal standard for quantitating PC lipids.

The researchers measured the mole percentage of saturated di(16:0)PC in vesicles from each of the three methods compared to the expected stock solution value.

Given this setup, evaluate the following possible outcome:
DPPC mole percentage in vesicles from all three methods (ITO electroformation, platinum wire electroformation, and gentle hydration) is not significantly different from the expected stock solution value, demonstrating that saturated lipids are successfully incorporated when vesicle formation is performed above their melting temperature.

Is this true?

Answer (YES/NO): YES